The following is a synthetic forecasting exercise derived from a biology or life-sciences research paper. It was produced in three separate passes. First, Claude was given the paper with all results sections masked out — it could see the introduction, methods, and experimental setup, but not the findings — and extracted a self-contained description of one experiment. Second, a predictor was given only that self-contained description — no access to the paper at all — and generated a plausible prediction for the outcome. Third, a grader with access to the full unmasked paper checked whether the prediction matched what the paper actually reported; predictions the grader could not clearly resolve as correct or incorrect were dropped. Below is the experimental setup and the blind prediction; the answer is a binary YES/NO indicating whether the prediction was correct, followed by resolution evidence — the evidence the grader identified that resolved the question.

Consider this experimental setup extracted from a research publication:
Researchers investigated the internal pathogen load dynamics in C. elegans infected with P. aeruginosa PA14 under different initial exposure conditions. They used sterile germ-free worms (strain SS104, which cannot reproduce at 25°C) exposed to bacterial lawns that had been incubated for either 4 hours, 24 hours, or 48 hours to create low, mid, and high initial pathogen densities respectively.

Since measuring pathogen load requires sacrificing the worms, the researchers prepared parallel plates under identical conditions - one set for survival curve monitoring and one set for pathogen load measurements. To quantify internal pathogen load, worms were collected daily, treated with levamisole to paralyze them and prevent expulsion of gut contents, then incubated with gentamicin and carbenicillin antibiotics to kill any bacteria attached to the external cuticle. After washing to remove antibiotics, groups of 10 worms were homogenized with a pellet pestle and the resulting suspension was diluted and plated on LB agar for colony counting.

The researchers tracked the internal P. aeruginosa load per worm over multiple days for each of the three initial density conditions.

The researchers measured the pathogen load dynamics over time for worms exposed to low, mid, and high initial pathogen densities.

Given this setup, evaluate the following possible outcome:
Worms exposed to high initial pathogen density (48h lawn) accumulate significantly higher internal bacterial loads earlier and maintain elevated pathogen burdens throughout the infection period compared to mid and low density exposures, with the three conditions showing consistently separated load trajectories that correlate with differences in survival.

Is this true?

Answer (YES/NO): NO